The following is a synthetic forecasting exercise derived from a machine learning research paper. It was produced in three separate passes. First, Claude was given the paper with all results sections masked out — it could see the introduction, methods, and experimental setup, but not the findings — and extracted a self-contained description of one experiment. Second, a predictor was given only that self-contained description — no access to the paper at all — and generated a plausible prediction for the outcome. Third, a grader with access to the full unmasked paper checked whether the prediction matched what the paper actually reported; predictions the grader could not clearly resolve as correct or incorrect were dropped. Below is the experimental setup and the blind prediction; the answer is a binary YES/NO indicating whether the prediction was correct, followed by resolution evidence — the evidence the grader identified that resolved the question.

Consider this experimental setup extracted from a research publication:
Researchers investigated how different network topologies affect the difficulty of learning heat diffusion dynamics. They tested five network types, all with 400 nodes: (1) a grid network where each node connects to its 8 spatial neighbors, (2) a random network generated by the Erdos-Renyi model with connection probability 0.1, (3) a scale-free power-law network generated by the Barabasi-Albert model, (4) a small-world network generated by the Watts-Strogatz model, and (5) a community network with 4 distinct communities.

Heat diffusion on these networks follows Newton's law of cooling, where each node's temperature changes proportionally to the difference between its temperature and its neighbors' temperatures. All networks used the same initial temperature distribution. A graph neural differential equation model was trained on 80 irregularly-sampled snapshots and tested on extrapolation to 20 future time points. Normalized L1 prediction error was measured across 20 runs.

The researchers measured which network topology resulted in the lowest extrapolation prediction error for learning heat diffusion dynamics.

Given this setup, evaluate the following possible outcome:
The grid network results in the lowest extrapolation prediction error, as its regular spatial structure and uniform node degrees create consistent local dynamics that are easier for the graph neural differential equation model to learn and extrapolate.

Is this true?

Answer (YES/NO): NO